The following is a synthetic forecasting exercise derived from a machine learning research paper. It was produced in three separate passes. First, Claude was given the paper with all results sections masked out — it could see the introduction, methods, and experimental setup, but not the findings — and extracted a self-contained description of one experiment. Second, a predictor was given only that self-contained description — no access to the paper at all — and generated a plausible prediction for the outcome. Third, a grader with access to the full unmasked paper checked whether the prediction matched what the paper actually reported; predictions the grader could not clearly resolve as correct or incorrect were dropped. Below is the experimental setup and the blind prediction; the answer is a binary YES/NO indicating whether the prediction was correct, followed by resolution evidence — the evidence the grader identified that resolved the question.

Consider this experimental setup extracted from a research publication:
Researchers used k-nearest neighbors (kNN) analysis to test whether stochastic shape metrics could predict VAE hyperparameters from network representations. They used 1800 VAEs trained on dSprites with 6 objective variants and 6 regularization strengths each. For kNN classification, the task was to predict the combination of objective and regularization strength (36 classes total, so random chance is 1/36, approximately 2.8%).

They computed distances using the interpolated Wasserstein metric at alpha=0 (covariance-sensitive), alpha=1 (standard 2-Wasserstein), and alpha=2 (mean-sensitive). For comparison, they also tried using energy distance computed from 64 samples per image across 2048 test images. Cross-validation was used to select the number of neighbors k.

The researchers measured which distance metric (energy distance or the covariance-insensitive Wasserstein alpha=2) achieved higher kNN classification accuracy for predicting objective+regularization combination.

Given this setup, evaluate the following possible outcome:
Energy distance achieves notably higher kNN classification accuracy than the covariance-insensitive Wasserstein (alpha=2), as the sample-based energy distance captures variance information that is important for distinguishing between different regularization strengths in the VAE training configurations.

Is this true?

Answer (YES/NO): NO